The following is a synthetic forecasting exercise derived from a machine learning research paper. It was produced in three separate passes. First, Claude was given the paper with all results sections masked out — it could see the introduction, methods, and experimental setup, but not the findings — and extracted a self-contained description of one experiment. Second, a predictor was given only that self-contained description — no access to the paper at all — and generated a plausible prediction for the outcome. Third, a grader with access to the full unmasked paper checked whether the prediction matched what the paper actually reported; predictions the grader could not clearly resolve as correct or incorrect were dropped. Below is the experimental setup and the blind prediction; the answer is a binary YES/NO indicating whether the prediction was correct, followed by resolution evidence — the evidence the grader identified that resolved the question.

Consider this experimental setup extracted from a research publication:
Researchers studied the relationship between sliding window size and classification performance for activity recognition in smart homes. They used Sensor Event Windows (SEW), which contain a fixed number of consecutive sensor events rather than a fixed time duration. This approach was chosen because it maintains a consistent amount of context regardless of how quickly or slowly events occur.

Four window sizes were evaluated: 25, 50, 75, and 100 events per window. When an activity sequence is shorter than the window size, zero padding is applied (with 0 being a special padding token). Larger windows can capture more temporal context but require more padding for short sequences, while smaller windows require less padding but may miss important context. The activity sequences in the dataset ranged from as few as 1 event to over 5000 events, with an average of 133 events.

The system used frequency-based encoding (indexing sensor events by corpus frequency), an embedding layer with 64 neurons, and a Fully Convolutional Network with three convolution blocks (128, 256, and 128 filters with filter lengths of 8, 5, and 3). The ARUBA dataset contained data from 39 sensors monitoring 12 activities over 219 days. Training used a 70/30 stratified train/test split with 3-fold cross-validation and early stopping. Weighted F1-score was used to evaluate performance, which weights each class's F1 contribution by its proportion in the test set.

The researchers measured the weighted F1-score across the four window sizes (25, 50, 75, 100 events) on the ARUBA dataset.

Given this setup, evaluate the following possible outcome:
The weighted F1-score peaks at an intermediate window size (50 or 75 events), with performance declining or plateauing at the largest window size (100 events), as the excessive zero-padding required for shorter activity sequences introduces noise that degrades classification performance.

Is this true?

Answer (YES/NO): NO